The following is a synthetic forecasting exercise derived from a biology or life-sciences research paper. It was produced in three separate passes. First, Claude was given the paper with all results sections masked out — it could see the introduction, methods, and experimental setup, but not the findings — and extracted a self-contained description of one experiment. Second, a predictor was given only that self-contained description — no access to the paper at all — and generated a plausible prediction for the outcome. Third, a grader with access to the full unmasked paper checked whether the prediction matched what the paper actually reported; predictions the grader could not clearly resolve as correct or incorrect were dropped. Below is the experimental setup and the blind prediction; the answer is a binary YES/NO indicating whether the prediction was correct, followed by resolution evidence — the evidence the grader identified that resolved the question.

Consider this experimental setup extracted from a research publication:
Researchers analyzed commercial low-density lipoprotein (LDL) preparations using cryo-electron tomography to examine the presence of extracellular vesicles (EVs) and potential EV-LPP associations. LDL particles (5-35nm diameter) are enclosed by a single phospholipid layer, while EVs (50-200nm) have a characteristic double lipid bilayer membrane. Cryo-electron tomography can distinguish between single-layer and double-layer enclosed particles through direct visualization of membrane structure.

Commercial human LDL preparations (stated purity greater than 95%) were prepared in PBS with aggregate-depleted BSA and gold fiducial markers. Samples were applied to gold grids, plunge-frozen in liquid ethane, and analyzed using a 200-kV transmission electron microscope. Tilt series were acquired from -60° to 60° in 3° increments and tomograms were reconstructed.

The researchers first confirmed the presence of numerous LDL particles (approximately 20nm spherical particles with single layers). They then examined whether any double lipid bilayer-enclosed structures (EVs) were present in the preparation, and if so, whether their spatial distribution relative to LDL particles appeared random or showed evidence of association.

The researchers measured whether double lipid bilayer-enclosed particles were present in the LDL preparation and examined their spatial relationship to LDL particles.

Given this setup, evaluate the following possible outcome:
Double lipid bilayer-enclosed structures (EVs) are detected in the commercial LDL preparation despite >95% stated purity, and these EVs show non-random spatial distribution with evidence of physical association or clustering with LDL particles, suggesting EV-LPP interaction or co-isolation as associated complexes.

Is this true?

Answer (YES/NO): YES